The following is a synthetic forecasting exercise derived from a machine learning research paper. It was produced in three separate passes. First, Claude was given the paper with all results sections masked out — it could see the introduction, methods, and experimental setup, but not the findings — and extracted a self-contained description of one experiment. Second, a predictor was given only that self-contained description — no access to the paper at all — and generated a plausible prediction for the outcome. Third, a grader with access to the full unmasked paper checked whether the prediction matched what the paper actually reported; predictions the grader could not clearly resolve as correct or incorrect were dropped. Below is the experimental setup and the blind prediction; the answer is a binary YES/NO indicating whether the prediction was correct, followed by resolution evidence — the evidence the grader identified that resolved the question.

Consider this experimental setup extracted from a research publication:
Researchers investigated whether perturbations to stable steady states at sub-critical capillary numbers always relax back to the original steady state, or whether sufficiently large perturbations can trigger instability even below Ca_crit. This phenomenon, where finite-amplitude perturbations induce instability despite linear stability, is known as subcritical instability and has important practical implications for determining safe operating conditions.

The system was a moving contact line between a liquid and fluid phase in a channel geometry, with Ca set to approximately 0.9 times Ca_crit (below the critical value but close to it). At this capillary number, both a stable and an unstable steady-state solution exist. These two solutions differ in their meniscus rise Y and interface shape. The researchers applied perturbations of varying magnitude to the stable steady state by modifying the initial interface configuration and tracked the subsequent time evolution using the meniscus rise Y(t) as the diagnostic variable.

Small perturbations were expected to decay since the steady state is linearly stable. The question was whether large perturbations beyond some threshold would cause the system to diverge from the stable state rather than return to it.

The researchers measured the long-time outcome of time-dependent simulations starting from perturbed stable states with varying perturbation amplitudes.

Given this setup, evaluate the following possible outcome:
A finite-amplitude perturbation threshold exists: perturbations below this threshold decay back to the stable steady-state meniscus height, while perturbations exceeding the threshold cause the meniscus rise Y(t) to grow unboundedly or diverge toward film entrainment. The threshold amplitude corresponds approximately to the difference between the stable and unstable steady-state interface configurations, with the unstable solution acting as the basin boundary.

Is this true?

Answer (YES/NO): YES